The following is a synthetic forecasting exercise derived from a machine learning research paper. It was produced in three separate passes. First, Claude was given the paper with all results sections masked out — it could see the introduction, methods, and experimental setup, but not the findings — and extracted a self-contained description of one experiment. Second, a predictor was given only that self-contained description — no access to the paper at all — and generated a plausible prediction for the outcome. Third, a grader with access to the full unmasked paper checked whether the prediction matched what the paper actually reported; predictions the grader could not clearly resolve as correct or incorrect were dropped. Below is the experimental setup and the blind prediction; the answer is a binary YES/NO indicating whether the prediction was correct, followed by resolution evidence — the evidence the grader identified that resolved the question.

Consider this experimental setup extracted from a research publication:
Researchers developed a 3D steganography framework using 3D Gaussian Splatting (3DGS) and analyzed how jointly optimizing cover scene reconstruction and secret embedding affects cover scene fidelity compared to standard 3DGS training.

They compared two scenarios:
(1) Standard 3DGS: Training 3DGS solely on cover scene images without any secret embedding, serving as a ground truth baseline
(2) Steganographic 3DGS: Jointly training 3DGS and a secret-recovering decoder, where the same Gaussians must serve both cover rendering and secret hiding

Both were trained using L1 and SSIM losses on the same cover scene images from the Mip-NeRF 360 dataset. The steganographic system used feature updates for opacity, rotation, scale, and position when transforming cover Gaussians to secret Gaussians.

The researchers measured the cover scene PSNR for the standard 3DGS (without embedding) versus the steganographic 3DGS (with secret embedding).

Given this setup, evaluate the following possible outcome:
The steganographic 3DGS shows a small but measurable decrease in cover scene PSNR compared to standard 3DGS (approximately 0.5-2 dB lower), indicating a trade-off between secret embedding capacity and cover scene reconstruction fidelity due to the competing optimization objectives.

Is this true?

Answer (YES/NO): YES